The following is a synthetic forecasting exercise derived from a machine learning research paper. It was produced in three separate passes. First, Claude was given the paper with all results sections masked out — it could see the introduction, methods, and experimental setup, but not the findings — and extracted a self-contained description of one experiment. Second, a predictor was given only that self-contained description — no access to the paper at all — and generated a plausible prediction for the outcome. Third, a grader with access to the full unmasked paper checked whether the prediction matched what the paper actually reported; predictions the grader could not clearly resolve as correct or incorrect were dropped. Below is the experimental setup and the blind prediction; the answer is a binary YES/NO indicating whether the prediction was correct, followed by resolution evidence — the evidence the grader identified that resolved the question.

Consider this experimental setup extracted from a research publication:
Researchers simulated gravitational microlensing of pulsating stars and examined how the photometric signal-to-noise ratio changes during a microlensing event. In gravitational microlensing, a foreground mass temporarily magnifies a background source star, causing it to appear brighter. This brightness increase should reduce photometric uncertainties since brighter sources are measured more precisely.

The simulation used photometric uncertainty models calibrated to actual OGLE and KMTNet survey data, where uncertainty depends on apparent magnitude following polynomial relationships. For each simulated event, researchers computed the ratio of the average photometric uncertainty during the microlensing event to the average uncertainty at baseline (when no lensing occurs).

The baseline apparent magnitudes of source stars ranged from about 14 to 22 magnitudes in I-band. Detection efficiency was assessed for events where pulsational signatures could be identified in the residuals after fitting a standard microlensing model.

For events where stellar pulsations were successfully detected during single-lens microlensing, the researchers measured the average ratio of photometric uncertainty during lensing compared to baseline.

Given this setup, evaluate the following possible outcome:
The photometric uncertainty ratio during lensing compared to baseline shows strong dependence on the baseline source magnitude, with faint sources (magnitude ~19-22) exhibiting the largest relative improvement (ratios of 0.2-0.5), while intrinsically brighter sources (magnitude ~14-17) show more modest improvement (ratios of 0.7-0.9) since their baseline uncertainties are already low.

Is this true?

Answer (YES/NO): NO